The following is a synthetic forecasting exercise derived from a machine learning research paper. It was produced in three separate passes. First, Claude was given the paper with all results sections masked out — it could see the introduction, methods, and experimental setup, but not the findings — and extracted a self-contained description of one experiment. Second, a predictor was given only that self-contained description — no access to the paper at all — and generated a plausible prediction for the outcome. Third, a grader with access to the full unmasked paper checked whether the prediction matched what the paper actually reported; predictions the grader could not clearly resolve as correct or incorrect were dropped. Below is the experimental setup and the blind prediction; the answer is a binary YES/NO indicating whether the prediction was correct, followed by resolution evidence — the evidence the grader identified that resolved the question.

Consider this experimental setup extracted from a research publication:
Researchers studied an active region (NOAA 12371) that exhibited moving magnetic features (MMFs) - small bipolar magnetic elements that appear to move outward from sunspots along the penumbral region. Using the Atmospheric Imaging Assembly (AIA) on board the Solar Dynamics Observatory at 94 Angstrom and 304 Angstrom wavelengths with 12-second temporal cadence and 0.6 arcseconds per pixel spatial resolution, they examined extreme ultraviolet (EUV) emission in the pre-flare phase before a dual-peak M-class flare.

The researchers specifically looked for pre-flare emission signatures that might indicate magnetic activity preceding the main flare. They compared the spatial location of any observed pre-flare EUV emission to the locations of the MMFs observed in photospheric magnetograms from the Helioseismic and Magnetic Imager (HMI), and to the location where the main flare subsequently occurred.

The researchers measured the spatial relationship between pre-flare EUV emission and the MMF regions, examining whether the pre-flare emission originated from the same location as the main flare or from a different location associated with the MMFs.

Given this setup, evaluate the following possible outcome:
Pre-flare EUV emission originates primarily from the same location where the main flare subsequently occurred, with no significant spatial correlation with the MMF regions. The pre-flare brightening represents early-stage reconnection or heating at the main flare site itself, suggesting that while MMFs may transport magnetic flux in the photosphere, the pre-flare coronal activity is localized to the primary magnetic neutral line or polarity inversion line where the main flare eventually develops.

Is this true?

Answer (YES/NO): NO